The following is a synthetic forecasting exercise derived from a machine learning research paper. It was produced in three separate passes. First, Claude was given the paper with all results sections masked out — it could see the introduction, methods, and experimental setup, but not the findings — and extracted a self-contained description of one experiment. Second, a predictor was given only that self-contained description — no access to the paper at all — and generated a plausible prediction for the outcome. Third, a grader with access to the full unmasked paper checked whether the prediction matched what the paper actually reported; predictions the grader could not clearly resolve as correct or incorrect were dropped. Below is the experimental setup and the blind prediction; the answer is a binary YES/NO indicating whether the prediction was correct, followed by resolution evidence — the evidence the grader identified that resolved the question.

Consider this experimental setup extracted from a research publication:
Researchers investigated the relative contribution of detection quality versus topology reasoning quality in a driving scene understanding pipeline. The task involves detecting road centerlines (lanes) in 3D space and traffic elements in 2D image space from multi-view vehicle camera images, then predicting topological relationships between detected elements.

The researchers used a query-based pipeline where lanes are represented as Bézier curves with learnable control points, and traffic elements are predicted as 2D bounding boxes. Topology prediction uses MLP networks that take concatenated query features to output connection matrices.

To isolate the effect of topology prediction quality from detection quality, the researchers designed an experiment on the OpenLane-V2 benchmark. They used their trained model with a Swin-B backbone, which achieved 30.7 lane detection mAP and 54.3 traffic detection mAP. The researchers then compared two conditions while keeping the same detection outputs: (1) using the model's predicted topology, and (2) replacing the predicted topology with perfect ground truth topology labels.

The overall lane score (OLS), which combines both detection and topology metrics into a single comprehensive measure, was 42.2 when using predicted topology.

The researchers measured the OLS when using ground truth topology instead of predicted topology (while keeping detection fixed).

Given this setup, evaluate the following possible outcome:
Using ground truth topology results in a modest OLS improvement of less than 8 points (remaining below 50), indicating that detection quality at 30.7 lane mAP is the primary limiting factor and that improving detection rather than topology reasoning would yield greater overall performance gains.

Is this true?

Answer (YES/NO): YES